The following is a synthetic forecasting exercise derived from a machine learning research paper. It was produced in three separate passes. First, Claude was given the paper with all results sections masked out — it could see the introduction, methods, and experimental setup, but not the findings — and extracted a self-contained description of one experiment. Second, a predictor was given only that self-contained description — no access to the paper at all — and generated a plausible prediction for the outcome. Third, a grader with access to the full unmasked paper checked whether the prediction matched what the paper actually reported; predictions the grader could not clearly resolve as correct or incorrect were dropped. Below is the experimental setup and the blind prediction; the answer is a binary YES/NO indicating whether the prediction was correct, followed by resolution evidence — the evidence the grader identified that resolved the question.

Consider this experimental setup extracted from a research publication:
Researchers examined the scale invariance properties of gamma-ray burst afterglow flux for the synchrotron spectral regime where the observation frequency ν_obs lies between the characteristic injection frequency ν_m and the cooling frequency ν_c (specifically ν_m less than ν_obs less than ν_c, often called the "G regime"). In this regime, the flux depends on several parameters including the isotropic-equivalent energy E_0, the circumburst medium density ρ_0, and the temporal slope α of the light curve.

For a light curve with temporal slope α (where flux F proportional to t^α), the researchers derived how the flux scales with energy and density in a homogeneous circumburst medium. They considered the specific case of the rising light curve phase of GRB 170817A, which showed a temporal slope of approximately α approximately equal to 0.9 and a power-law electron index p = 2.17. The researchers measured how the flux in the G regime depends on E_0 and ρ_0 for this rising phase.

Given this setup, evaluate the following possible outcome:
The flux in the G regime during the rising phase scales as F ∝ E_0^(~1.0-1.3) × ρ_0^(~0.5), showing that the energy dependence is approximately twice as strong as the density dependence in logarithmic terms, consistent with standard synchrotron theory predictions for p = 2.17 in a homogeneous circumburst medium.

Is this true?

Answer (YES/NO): NO